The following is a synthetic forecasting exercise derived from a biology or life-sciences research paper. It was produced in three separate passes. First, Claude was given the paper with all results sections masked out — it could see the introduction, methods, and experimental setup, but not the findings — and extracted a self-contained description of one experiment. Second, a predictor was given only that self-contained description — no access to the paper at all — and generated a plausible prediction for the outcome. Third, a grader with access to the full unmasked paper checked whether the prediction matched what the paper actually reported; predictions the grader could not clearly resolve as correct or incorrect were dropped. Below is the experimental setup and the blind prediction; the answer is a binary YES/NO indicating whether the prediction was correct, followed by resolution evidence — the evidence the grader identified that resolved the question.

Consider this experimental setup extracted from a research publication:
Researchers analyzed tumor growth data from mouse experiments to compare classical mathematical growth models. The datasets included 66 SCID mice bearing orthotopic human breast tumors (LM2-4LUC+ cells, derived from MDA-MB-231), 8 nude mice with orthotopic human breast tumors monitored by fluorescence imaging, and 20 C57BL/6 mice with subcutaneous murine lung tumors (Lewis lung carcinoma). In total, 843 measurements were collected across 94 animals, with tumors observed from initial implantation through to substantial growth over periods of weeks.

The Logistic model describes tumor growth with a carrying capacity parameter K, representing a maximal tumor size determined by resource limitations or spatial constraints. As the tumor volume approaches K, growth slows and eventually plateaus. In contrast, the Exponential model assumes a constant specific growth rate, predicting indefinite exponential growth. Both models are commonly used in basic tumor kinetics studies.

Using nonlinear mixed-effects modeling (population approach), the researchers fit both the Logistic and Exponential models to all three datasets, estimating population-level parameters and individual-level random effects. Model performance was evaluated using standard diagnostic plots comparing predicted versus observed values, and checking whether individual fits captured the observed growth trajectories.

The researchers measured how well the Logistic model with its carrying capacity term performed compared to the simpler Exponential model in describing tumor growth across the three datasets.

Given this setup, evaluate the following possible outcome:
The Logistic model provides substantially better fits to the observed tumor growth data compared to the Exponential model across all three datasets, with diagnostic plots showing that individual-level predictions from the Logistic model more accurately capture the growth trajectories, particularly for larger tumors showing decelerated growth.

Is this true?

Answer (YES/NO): NO